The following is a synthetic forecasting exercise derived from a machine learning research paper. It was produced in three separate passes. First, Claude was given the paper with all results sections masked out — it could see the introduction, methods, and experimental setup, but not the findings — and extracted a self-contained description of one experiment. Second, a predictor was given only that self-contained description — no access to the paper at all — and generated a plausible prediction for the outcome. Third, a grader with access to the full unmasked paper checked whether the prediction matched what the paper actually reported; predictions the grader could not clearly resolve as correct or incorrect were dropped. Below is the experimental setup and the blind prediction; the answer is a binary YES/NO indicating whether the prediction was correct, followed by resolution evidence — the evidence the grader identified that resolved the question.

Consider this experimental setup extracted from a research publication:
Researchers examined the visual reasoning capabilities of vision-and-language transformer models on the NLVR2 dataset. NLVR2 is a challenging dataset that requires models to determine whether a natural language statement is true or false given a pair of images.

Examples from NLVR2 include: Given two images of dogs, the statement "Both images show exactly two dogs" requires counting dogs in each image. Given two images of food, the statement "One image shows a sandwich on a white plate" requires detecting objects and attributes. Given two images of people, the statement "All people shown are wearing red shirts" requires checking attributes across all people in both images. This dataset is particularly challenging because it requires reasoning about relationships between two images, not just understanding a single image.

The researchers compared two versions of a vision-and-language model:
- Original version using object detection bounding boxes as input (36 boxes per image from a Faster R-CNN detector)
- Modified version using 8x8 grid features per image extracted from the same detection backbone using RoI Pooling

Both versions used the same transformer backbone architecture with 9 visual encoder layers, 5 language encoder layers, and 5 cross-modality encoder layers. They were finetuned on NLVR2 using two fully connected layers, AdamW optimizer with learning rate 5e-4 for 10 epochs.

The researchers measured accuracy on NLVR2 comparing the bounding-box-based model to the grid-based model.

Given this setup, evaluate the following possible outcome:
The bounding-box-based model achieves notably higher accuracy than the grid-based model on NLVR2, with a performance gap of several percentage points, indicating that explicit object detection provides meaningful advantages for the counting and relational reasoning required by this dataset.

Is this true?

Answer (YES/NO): NO